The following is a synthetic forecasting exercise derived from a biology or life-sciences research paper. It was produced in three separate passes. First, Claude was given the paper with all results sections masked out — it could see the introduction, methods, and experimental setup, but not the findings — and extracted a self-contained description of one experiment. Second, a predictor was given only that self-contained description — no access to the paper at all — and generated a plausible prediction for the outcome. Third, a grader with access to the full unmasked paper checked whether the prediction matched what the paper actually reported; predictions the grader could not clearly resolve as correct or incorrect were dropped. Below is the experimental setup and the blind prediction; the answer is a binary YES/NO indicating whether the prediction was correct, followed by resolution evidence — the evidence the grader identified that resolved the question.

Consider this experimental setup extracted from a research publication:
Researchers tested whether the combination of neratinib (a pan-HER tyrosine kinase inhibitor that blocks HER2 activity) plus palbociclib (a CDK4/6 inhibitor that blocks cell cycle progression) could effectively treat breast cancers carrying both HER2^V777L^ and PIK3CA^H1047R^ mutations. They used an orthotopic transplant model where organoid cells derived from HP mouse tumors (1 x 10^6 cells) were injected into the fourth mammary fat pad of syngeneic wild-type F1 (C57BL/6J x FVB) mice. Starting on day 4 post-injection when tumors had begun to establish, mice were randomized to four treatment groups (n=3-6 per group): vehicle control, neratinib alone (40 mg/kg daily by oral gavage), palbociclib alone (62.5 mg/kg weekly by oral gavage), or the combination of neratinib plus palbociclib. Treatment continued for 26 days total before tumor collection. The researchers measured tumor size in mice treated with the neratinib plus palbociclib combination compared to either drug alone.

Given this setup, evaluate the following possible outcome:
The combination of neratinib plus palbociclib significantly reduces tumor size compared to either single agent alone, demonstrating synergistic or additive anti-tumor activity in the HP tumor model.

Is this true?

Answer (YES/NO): YES